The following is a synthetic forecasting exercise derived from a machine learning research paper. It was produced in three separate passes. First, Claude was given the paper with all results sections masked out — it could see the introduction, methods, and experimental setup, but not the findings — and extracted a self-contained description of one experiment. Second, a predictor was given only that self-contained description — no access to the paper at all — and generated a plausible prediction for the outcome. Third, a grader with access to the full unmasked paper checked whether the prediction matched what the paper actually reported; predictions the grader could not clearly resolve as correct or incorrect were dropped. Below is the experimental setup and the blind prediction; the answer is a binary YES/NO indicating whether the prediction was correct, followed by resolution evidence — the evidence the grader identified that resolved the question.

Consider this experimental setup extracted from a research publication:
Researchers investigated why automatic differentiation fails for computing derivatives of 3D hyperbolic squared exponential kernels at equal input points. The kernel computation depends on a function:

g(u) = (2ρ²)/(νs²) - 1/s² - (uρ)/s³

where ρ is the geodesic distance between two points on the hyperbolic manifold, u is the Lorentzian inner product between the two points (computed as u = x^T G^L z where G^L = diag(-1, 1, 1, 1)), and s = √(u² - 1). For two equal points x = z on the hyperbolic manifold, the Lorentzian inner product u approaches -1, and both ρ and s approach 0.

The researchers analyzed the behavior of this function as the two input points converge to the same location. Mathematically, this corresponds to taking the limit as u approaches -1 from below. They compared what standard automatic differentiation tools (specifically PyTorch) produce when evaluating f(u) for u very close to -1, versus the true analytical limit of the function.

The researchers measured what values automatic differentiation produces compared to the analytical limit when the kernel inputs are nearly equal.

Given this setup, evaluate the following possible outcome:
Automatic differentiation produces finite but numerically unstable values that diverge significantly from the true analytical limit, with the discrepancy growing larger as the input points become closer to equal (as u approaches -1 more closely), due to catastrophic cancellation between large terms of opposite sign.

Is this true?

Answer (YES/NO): NO